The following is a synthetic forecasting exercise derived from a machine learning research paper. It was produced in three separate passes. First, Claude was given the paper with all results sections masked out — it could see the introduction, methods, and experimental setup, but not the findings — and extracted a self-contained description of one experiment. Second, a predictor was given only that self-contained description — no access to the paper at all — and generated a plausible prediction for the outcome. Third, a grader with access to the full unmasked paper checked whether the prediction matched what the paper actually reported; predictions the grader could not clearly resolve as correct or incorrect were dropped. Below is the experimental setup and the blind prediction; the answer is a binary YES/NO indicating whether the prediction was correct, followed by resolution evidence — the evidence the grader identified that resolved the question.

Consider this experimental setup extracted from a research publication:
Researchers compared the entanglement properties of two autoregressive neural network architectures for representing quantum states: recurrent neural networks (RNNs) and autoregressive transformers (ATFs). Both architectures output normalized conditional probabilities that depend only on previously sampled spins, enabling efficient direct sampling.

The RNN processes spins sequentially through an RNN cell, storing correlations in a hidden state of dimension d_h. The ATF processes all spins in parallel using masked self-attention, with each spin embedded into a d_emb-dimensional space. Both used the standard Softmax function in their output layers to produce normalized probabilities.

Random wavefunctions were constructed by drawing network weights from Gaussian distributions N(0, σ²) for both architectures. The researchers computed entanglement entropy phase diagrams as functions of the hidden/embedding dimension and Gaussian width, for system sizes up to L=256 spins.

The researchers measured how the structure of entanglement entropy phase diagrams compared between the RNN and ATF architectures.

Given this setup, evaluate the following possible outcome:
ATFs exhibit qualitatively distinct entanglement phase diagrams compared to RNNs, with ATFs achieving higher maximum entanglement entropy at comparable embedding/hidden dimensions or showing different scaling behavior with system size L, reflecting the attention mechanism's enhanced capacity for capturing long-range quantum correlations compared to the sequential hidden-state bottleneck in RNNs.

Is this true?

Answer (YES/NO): NO